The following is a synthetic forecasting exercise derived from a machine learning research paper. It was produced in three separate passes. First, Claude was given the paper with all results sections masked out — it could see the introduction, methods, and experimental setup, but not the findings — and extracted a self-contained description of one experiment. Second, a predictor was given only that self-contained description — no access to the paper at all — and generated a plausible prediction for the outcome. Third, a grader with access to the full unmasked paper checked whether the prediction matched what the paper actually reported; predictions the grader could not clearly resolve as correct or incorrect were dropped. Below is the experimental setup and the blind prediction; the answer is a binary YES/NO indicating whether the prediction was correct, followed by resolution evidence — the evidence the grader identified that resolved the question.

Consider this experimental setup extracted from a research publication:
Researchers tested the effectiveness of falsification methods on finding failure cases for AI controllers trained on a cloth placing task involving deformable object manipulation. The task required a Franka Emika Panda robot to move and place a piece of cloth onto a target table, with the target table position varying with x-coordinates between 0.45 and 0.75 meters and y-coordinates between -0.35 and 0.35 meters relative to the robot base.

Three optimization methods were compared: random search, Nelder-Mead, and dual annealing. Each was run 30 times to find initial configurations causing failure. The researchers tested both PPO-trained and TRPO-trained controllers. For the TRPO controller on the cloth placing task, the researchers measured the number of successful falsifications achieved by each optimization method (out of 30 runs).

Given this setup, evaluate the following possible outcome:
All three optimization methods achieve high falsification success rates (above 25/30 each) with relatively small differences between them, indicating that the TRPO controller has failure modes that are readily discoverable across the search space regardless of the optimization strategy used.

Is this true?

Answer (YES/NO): NO